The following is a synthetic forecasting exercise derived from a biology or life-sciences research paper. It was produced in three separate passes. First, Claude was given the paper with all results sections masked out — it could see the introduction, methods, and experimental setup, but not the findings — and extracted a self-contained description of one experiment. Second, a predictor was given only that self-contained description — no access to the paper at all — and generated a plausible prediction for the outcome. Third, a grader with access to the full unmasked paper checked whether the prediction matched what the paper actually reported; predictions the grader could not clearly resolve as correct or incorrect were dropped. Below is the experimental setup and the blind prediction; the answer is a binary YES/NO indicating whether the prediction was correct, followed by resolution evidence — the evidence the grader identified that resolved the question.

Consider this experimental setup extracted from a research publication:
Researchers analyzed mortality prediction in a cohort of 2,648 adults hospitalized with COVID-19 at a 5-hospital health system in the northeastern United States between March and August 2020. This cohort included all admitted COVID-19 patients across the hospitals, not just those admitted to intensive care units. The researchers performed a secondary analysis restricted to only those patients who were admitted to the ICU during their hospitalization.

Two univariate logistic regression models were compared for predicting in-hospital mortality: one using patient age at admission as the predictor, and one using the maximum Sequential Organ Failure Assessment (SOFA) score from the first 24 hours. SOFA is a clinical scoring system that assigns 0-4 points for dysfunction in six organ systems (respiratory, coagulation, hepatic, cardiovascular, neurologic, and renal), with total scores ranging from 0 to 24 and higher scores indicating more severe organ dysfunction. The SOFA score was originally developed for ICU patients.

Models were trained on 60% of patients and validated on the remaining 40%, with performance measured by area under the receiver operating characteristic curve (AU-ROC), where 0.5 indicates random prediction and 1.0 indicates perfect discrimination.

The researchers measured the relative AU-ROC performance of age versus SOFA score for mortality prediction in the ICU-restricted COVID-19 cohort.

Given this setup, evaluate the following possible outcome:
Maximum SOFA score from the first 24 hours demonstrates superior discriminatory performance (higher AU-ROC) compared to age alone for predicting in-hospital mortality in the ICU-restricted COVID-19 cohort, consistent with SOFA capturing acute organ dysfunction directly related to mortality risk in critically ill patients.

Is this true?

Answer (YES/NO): NO